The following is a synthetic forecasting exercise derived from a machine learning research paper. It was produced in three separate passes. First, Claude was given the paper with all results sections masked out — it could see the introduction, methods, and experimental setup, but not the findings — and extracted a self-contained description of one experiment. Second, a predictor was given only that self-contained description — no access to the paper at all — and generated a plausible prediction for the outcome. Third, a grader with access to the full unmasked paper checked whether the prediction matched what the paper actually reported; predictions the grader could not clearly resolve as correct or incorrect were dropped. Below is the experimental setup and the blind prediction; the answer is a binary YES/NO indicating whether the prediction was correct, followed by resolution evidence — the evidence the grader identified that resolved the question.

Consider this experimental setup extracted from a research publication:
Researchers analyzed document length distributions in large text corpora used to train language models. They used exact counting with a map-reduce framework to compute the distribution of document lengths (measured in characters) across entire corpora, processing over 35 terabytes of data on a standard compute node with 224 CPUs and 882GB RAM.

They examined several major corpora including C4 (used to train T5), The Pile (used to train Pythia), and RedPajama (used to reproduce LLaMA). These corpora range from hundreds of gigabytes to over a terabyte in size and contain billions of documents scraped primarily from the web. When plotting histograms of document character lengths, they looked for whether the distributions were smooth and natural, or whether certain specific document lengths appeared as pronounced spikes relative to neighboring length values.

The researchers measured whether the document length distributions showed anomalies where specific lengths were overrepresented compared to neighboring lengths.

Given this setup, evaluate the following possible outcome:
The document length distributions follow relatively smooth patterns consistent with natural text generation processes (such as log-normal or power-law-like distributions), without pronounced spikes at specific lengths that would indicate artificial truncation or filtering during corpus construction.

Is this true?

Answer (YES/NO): NO